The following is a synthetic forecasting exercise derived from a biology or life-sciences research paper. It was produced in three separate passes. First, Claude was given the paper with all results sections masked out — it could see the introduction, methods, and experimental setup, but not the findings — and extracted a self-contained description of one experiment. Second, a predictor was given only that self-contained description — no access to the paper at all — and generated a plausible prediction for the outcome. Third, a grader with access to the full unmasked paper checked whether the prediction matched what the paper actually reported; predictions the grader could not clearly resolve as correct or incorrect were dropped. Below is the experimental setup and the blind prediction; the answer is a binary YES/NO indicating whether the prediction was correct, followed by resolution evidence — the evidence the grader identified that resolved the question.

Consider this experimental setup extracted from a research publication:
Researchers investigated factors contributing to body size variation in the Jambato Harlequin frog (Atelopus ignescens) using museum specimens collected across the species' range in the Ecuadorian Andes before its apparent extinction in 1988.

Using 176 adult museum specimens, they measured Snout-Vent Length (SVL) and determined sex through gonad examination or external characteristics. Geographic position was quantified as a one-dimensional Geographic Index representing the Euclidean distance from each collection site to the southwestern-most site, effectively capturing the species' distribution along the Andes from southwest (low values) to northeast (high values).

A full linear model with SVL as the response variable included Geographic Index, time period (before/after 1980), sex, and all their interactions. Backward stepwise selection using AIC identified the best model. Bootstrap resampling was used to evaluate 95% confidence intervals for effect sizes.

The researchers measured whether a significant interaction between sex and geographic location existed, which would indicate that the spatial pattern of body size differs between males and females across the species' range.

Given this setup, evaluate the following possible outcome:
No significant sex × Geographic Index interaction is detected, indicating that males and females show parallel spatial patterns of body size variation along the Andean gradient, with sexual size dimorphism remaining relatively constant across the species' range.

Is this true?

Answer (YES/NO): NO